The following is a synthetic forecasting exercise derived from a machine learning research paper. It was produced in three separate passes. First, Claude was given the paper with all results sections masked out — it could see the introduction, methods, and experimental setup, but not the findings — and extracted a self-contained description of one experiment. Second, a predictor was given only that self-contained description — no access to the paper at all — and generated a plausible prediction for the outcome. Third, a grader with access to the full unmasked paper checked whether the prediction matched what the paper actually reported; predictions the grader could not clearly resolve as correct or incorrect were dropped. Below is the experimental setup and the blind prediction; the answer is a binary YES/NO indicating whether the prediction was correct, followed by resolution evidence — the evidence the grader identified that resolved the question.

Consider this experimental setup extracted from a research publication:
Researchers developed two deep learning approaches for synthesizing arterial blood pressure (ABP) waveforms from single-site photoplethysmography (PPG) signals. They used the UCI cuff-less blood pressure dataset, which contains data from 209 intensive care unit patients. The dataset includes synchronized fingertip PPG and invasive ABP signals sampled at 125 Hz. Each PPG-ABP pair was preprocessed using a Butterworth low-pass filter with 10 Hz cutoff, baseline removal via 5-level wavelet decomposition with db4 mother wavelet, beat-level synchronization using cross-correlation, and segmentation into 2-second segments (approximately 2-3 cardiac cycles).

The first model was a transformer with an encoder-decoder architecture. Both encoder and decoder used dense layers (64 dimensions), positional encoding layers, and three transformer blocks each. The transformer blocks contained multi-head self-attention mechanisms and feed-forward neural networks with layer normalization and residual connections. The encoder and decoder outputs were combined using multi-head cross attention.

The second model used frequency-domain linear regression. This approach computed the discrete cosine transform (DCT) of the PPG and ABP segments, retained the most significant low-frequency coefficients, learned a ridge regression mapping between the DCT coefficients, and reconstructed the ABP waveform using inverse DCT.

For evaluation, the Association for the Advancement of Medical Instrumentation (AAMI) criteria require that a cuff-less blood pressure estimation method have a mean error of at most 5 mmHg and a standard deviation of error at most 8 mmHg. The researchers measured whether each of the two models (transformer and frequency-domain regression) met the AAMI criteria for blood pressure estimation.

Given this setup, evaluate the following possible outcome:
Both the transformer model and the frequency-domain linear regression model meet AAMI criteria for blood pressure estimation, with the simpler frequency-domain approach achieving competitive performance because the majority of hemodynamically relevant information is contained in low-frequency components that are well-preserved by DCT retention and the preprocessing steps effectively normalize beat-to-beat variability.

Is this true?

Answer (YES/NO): YES